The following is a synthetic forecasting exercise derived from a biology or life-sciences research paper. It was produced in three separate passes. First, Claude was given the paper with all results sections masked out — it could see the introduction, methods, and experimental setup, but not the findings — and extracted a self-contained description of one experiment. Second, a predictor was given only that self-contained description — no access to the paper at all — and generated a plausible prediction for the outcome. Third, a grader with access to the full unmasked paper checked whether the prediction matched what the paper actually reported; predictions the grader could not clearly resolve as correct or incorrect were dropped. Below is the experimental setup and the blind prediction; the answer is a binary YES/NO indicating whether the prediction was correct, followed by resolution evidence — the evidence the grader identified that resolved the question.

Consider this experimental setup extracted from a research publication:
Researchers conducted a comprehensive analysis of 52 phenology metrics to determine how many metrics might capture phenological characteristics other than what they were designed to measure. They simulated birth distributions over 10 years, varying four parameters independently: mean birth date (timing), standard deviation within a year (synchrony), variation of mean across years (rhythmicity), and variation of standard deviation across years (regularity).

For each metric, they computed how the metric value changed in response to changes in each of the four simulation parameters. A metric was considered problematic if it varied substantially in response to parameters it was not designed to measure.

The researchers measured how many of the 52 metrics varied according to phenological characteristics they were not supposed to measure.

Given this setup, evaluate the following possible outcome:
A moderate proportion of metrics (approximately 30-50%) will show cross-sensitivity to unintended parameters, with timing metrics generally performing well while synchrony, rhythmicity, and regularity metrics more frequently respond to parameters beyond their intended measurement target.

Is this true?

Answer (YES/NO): NO